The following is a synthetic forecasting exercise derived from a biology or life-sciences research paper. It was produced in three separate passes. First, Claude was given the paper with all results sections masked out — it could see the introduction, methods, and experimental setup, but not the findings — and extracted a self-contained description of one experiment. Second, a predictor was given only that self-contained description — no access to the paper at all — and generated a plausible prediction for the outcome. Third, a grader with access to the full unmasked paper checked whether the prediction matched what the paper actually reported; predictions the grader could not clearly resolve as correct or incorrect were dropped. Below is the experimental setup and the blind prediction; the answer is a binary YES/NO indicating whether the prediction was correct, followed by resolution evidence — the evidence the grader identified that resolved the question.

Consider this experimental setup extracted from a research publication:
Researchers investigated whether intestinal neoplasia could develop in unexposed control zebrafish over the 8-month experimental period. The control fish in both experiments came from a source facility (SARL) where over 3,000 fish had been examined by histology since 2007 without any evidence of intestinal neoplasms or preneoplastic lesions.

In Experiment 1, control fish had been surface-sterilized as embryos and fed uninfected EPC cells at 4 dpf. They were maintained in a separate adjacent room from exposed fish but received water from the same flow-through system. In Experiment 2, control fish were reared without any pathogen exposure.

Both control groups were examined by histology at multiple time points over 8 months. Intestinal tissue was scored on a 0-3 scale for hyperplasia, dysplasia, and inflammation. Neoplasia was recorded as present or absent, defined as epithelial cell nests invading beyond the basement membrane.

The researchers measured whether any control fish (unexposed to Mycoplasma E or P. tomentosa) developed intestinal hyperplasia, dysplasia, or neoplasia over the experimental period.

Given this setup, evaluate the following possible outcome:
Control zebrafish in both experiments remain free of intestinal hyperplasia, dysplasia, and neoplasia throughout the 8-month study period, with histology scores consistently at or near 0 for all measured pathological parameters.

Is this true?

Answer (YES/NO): YES